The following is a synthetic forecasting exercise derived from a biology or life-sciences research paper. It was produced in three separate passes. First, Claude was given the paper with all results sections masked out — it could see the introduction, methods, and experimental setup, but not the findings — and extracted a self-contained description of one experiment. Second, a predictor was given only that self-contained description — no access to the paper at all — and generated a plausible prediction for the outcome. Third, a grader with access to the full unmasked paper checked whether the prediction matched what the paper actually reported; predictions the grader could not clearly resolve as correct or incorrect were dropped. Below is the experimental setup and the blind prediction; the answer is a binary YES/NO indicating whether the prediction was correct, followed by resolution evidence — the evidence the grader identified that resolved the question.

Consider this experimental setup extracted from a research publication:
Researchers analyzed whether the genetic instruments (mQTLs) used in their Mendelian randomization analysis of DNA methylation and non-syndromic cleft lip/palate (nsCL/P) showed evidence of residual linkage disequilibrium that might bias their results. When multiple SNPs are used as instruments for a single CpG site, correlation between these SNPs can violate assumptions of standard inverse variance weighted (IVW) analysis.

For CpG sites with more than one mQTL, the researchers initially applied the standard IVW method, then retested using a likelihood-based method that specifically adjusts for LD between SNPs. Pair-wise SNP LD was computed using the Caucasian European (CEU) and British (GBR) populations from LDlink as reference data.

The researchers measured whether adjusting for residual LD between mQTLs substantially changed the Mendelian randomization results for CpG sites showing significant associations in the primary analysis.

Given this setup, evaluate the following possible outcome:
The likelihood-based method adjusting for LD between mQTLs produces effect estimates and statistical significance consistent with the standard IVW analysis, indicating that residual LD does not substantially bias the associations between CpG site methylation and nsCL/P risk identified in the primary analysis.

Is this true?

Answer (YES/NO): NO